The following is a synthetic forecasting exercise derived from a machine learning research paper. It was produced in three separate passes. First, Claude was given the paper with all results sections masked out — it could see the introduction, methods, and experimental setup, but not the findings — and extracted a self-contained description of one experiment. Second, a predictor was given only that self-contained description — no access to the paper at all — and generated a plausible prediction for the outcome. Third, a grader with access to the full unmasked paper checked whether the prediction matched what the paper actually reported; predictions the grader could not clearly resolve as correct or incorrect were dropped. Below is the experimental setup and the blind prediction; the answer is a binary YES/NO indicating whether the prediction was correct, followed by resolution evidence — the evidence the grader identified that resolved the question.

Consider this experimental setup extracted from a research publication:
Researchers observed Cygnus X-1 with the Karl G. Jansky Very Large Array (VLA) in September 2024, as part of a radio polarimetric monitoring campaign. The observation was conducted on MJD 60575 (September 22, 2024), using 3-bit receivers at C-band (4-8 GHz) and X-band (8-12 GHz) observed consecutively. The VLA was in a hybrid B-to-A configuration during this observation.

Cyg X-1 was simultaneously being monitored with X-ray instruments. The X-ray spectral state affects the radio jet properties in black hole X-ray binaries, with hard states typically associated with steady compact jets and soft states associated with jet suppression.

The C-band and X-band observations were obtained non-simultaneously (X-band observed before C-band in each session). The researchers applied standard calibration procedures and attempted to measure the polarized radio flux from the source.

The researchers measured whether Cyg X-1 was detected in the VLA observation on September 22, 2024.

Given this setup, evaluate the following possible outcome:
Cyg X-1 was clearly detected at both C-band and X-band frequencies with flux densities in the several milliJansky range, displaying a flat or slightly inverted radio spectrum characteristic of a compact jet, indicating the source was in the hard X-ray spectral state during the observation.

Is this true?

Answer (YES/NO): NO